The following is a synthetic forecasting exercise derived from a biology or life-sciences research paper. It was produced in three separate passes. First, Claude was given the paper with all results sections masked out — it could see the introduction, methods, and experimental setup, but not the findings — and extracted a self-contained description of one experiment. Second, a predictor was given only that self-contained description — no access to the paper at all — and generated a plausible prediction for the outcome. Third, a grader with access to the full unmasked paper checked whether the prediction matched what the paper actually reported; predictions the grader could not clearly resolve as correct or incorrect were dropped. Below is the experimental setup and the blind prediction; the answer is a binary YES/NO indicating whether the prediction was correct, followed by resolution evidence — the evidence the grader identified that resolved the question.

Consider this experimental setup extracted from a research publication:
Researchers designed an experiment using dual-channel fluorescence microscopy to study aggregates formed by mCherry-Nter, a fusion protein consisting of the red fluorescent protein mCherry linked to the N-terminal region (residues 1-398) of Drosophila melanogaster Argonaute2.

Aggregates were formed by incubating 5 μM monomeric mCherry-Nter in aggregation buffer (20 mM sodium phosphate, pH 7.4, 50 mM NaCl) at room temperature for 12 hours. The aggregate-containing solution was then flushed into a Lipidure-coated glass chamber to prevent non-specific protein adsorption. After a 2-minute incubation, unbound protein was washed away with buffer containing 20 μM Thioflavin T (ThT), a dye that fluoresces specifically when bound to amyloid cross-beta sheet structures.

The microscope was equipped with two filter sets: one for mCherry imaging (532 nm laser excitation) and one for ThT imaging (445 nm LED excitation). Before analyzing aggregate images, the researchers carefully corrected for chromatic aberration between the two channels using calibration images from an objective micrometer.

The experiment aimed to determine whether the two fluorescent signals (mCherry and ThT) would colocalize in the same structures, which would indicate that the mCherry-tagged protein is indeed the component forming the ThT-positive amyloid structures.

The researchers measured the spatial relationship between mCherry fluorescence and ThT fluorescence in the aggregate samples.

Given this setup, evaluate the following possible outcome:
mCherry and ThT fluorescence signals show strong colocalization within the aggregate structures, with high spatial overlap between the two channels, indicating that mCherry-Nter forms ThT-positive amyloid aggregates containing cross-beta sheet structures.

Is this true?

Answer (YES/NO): YES